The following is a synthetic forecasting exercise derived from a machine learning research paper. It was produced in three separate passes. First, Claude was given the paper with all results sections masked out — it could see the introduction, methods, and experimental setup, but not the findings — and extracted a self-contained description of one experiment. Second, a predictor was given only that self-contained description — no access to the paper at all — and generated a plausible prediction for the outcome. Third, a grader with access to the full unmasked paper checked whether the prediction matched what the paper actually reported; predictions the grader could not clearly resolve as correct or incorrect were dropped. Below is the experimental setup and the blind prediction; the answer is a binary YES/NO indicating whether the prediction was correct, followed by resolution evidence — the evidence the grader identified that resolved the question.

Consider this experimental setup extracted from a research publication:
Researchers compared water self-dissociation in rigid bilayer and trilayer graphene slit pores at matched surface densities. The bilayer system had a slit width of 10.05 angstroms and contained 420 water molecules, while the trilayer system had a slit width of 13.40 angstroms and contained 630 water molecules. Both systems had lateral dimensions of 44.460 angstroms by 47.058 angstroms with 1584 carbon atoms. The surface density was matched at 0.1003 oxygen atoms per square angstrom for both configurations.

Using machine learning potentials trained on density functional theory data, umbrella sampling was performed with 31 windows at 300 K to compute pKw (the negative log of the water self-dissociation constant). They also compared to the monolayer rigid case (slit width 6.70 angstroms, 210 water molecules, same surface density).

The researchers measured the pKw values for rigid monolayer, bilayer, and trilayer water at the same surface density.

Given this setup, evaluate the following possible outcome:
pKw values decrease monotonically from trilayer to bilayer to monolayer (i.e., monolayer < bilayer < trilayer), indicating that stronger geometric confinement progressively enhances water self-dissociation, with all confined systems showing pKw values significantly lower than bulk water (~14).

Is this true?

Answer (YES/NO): NO